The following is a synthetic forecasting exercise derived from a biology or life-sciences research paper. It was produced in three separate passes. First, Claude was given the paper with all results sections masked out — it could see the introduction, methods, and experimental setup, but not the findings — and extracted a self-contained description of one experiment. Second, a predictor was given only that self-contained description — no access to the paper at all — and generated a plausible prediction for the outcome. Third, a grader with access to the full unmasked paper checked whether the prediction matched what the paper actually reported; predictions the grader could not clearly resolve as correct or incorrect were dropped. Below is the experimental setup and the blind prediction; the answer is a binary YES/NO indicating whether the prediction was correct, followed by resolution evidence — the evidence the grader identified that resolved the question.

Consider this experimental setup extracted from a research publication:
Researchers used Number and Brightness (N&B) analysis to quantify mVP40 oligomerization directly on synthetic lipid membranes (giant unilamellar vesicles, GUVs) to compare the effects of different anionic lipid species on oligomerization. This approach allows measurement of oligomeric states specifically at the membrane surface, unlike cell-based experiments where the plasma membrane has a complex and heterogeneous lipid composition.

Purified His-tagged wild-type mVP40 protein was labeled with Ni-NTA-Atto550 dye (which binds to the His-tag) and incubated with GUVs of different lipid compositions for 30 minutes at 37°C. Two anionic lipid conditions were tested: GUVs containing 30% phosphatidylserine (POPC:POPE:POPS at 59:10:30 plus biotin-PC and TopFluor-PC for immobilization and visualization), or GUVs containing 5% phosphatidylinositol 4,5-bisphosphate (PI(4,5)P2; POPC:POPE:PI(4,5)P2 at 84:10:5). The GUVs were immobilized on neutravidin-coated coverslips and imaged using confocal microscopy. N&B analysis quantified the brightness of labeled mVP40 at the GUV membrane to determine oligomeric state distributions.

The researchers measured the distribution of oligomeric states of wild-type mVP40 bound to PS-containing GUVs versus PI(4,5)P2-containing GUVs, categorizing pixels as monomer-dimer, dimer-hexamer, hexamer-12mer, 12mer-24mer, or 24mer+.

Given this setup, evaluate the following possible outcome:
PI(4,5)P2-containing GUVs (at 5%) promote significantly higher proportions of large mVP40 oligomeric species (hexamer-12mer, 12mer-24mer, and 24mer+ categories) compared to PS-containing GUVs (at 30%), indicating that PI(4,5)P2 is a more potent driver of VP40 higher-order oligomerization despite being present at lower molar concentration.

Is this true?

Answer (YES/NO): YES